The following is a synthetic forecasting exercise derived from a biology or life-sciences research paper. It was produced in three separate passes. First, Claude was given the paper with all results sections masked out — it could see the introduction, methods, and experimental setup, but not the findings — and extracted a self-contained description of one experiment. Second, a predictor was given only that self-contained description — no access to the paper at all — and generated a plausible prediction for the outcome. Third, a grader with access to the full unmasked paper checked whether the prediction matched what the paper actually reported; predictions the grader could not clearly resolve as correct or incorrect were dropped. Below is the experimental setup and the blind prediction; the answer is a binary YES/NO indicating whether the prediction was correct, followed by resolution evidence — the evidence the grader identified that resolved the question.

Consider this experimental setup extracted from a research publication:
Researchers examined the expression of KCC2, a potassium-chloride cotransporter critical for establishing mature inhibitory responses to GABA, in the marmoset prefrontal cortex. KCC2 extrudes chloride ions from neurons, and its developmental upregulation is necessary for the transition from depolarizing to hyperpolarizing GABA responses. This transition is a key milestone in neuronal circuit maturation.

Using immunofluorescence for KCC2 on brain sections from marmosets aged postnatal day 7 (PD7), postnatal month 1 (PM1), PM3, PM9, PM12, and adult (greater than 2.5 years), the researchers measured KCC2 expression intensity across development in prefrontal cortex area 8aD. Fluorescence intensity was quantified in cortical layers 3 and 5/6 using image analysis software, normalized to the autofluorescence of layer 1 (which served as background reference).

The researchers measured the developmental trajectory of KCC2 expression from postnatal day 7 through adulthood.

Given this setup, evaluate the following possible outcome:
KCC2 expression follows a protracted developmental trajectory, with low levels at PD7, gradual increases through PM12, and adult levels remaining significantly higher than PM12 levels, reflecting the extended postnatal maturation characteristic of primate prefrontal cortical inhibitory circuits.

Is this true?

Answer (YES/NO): NO